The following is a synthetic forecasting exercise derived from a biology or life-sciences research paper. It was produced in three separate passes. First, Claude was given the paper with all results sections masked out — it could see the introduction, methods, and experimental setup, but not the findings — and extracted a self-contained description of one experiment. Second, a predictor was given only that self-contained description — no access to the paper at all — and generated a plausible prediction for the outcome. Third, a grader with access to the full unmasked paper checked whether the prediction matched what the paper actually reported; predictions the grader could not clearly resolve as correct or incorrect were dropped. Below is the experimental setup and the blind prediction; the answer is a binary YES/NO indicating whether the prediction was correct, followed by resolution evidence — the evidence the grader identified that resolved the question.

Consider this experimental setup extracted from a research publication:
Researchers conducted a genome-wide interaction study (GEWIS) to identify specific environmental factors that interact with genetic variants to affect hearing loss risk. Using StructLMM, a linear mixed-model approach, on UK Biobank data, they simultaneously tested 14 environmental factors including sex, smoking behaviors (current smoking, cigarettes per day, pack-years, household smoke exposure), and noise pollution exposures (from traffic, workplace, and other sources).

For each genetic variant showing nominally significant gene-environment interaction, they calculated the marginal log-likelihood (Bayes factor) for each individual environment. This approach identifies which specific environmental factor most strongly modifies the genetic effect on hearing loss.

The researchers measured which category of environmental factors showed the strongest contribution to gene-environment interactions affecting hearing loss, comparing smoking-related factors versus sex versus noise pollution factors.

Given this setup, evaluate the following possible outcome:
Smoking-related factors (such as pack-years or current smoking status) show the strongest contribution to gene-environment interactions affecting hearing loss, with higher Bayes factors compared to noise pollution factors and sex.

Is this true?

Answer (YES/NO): NO